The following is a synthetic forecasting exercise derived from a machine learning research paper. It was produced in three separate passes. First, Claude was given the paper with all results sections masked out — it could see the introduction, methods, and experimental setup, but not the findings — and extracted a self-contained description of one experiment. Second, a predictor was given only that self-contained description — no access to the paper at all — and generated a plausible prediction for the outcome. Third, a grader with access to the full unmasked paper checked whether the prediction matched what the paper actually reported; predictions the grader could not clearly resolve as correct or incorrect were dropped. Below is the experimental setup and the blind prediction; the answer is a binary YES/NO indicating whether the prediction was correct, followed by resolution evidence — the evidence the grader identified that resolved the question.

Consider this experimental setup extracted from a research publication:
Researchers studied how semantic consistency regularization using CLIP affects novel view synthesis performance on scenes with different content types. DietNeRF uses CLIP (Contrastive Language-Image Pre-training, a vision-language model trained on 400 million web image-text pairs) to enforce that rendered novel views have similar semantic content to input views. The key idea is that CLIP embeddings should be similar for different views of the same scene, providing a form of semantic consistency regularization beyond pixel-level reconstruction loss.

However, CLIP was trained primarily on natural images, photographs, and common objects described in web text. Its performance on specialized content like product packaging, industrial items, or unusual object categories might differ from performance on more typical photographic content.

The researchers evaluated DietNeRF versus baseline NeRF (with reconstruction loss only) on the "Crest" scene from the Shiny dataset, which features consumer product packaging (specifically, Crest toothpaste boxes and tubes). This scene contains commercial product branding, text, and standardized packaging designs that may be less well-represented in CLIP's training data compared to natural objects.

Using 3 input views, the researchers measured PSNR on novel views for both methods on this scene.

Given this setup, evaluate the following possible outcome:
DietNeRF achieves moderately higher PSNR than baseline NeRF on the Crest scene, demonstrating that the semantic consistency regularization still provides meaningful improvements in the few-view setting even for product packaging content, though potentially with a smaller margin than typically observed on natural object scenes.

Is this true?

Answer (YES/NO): NO